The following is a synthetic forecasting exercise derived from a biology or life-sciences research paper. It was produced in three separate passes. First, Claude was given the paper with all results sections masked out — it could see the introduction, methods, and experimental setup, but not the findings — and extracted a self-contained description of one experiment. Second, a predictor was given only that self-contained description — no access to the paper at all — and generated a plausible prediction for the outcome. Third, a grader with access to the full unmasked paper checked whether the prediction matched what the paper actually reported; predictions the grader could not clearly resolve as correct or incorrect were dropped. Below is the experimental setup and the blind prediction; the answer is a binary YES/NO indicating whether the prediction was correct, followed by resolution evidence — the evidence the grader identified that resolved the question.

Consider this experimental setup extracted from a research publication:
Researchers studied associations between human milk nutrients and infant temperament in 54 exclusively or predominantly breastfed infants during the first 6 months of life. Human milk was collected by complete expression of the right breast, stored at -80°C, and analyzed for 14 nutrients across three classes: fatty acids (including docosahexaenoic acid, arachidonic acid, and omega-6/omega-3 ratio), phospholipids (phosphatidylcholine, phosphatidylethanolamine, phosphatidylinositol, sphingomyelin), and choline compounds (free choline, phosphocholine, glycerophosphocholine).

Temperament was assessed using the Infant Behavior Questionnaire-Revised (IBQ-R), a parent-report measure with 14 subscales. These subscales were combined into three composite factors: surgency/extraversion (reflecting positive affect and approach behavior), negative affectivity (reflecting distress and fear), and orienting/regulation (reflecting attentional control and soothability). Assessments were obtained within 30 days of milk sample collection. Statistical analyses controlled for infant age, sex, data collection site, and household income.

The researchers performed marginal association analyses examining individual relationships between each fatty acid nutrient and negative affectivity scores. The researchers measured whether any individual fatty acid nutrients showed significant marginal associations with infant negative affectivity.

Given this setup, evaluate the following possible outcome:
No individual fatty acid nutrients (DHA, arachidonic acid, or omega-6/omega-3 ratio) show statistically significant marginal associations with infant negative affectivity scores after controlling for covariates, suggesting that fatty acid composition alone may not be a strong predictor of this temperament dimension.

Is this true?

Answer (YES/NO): YES